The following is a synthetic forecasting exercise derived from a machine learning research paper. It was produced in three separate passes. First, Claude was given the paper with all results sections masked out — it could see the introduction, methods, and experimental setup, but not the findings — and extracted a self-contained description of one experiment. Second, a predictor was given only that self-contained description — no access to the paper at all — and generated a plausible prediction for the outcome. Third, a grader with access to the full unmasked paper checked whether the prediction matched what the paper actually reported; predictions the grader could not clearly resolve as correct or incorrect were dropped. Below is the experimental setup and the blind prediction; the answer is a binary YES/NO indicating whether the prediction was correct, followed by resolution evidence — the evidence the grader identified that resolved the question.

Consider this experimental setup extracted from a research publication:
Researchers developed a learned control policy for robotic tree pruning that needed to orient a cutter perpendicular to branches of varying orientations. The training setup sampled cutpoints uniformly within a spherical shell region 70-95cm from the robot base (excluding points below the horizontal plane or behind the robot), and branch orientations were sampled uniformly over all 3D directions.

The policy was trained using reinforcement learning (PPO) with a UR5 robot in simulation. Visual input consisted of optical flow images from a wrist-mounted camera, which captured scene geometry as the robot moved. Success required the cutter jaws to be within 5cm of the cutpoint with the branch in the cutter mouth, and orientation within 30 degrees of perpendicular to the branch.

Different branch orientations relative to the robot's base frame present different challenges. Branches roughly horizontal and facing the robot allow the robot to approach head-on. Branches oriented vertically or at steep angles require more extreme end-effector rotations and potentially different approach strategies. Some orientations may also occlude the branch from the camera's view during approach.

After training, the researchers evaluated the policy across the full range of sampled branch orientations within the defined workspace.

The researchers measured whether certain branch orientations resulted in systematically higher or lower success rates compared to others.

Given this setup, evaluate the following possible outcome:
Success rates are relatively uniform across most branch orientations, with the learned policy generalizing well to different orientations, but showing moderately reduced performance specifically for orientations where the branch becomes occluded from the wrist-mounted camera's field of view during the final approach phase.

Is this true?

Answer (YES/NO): NO